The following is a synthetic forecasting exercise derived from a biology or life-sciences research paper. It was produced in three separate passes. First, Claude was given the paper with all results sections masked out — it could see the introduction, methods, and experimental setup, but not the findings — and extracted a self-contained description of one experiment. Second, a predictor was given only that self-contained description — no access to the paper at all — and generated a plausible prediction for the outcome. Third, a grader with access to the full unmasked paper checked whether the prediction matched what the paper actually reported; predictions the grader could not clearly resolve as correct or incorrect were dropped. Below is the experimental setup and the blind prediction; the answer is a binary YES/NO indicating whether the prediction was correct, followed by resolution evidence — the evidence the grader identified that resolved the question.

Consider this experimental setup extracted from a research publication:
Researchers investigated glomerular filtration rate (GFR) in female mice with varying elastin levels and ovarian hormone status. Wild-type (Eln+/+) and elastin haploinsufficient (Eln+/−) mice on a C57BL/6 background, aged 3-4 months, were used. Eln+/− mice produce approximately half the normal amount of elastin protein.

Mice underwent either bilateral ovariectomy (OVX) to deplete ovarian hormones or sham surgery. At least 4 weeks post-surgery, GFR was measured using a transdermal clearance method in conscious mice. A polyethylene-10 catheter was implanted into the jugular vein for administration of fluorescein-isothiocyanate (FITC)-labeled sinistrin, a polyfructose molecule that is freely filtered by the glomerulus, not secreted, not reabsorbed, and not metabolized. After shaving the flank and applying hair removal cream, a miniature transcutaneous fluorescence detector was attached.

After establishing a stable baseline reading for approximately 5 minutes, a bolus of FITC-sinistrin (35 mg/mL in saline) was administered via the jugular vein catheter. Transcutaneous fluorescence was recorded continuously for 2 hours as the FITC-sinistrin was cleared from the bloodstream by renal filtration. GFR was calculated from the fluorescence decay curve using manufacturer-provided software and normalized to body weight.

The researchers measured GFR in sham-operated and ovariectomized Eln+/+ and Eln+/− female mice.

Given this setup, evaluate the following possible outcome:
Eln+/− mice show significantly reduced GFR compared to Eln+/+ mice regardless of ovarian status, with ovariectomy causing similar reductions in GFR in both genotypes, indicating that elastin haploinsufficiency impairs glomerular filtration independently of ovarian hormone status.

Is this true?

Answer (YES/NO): NO